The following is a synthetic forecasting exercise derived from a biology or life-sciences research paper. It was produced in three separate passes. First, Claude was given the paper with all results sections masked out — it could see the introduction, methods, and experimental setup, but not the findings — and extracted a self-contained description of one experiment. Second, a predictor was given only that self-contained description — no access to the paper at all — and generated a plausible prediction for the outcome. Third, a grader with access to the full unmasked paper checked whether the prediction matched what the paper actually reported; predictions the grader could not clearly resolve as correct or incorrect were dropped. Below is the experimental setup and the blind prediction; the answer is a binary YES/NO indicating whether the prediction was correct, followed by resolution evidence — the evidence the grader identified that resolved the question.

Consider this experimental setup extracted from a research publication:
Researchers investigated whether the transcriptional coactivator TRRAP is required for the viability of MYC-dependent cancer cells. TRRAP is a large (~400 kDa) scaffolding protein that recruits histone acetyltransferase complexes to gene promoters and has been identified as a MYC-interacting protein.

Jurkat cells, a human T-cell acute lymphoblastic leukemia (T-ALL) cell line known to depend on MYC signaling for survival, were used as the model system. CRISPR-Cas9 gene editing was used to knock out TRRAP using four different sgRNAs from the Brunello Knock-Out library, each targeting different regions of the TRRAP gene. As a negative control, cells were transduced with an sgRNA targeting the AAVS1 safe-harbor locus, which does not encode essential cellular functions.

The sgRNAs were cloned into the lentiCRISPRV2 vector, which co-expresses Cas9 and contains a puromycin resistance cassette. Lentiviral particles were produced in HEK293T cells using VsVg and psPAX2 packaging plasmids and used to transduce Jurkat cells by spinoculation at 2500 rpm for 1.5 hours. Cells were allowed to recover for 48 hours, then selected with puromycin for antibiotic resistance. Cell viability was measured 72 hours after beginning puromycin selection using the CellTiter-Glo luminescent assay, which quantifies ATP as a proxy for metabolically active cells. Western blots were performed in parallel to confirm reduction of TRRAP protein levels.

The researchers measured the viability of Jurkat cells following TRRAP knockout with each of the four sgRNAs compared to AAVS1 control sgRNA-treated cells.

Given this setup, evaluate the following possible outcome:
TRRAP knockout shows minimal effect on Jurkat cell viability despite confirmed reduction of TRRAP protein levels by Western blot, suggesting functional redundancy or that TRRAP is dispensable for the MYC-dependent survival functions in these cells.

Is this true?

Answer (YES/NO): NO